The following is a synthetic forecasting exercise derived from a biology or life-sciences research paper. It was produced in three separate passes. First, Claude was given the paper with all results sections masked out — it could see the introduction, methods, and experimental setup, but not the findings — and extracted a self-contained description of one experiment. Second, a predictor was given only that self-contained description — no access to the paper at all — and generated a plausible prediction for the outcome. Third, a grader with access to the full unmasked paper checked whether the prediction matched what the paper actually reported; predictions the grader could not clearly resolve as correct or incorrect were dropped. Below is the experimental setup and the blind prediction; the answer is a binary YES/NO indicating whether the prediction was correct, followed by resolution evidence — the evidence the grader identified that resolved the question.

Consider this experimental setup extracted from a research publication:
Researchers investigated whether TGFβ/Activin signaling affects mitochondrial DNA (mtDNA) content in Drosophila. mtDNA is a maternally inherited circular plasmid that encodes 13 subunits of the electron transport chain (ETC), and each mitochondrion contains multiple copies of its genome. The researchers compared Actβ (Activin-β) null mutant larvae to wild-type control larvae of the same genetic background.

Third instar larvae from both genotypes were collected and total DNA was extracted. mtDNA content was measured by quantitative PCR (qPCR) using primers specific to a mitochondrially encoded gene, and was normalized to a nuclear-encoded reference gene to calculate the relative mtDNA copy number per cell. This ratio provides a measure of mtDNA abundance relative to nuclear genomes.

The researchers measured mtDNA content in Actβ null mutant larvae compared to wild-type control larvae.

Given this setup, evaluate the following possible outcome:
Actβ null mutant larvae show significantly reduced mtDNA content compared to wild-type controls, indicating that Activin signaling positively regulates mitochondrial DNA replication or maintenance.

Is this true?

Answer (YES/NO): YES